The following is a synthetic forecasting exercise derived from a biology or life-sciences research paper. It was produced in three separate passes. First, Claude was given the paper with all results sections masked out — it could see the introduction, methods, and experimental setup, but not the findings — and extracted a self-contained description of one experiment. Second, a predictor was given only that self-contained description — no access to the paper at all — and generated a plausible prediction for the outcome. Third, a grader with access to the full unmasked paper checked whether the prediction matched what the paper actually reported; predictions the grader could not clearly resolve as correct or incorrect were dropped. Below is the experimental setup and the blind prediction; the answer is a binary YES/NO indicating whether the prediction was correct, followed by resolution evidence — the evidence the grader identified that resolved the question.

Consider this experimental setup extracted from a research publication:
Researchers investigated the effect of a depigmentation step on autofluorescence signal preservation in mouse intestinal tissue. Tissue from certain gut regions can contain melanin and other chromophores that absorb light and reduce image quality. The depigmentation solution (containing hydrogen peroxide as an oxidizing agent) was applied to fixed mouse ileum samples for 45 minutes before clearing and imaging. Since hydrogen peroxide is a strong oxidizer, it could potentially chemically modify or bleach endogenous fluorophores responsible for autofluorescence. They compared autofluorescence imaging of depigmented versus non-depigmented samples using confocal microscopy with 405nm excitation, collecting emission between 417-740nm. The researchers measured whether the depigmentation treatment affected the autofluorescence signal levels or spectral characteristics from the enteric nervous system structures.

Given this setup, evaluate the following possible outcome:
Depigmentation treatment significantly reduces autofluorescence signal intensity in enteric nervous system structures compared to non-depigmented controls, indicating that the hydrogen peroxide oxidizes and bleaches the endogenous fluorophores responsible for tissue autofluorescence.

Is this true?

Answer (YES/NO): YES